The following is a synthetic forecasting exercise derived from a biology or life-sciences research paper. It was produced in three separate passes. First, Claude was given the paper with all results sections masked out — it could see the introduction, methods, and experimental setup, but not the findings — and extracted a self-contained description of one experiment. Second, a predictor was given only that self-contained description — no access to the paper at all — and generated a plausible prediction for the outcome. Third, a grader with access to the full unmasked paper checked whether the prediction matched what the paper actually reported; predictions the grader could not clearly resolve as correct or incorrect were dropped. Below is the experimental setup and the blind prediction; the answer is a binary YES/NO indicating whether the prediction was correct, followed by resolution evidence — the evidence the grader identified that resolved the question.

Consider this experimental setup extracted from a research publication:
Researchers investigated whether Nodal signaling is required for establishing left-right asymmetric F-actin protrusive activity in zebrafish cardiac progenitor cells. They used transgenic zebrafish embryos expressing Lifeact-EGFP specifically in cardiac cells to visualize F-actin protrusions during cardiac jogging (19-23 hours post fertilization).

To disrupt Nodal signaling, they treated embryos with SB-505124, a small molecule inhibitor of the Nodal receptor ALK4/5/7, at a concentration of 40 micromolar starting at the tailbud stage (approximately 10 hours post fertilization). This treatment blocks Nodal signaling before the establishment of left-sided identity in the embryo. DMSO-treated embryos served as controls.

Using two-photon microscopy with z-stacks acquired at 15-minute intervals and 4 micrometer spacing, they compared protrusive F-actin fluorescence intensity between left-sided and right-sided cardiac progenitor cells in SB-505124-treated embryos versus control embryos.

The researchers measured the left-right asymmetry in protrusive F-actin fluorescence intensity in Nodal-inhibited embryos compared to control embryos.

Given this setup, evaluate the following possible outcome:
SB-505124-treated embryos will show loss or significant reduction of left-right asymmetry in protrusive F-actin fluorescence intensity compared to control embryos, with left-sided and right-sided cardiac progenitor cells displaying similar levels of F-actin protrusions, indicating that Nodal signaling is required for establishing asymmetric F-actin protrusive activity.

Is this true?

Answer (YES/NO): YES